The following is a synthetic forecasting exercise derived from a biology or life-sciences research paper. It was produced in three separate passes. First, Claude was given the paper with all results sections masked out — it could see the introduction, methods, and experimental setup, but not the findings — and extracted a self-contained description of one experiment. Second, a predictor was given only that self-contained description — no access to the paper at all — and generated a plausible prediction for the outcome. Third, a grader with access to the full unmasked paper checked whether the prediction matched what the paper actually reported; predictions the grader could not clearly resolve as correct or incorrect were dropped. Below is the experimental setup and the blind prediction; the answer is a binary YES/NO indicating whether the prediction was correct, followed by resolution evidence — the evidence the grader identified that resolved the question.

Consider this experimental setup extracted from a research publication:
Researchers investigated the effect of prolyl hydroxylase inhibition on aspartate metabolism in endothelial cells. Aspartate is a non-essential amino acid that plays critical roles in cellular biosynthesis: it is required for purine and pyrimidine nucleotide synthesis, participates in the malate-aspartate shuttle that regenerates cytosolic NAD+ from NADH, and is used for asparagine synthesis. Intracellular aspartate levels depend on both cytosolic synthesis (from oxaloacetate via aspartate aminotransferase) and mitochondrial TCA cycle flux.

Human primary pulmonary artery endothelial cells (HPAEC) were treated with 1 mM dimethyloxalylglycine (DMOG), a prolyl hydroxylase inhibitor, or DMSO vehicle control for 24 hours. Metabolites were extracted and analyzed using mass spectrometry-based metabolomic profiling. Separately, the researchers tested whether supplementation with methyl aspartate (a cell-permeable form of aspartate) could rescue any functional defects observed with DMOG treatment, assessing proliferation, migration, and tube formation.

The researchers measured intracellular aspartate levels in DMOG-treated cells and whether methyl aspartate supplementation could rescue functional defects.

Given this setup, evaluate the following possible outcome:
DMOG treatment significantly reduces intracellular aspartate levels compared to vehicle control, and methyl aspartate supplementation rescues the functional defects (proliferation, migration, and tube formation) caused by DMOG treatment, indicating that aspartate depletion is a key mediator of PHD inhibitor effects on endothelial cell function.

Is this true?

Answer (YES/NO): NO